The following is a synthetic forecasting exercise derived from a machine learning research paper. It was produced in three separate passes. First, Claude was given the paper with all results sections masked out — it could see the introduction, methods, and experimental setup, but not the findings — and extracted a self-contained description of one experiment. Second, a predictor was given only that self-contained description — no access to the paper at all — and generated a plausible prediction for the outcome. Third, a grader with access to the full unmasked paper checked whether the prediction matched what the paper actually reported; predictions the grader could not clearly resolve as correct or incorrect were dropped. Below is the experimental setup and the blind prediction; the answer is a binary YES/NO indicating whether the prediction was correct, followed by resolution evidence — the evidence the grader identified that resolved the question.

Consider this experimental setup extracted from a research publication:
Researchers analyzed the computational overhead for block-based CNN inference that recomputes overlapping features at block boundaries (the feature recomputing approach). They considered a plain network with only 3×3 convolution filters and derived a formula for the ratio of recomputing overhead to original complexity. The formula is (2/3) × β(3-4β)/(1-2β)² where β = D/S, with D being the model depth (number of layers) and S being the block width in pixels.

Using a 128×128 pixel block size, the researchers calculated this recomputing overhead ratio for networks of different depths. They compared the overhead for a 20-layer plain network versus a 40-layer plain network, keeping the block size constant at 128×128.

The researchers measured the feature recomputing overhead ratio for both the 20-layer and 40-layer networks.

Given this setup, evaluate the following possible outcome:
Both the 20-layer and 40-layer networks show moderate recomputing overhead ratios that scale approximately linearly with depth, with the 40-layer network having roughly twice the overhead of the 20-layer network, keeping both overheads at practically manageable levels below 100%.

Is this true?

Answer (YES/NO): NO